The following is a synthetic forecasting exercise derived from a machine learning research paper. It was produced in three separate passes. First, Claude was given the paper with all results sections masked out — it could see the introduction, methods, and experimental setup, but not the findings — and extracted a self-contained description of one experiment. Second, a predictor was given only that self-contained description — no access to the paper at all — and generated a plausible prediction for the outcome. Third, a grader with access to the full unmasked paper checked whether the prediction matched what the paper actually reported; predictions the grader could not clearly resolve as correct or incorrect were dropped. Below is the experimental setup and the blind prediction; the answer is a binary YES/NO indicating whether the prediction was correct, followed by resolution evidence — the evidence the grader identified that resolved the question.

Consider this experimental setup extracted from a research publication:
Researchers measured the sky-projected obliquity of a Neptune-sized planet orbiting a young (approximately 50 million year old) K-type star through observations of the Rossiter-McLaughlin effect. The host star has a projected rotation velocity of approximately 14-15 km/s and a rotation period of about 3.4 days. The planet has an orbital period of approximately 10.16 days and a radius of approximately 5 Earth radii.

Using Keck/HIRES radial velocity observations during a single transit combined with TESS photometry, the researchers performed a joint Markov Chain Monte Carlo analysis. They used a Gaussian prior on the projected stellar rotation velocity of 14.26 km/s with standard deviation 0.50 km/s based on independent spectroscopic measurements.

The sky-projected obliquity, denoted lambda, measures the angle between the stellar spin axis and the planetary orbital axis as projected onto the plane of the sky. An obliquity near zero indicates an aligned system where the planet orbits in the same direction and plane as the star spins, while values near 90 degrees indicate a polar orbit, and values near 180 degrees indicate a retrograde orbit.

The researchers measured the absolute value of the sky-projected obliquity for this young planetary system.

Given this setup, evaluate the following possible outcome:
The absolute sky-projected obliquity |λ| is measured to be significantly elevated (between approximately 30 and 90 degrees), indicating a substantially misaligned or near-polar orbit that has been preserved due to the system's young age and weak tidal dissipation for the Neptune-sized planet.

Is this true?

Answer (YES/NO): NO